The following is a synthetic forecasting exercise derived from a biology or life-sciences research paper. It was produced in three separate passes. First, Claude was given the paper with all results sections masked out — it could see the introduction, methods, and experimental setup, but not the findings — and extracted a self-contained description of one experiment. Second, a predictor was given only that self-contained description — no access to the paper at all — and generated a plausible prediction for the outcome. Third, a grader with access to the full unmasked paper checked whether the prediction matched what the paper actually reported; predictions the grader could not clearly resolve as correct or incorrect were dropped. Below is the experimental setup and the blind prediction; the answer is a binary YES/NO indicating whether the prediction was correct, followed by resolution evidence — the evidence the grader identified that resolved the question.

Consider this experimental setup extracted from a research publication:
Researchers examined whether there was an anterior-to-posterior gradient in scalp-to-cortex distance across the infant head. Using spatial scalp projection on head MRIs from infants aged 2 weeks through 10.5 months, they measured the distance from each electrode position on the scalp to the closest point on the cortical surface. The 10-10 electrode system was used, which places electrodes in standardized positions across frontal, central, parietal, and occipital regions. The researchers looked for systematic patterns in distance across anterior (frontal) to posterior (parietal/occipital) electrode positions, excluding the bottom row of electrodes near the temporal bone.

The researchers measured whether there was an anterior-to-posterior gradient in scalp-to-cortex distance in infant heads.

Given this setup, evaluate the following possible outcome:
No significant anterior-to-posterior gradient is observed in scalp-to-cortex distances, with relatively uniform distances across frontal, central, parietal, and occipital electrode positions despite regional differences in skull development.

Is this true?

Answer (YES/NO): NO